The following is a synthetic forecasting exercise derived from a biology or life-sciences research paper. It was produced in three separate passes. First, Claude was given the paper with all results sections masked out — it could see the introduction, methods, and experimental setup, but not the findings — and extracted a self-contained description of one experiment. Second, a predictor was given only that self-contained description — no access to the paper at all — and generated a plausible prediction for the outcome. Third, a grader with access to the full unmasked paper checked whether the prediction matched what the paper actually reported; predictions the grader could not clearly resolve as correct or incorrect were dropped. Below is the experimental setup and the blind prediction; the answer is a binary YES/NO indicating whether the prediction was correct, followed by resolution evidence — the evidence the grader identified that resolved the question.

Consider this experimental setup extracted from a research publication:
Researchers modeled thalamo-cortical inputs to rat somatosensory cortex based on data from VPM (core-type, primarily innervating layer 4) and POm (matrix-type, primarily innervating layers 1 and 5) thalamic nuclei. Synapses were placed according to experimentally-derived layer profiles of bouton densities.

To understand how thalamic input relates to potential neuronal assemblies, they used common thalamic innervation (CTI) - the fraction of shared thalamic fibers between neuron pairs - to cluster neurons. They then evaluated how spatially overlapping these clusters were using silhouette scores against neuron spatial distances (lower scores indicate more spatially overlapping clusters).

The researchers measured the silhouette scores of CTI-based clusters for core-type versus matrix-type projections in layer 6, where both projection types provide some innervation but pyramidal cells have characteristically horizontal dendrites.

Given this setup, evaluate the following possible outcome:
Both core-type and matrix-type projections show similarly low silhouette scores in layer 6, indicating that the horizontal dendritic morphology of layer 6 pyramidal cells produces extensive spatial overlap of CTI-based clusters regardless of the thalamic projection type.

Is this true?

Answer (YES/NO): NO